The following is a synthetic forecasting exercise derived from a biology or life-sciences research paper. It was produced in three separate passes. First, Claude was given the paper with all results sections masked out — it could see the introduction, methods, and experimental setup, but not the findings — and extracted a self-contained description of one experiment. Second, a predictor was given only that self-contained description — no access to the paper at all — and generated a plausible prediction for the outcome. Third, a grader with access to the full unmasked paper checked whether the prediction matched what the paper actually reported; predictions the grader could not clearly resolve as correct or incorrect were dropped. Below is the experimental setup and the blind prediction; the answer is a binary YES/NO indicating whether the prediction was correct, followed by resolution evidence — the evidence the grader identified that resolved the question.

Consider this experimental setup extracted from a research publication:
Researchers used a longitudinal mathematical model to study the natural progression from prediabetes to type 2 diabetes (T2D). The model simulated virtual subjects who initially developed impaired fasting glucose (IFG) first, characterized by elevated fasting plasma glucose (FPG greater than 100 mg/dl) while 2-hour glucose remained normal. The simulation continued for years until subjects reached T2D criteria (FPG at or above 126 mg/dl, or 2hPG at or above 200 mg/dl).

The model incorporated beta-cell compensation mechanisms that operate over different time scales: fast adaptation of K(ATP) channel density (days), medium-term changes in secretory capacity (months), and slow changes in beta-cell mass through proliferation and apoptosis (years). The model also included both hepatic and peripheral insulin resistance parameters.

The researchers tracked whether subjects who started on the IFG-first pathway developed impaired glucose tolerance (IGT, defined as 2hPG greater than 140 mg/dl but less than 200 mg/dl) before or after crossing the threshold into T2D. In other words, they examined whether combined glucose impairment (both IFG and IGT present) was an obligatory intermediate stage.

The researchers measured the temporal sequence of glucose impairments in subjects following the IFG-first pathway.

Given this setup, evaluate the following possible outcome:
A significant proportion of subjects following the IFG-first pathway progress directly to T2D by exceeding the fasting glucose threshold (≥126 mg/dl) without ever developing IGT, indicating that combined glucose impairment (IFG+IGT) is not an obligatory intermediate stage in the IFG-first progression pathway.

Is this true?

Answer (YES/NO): NO